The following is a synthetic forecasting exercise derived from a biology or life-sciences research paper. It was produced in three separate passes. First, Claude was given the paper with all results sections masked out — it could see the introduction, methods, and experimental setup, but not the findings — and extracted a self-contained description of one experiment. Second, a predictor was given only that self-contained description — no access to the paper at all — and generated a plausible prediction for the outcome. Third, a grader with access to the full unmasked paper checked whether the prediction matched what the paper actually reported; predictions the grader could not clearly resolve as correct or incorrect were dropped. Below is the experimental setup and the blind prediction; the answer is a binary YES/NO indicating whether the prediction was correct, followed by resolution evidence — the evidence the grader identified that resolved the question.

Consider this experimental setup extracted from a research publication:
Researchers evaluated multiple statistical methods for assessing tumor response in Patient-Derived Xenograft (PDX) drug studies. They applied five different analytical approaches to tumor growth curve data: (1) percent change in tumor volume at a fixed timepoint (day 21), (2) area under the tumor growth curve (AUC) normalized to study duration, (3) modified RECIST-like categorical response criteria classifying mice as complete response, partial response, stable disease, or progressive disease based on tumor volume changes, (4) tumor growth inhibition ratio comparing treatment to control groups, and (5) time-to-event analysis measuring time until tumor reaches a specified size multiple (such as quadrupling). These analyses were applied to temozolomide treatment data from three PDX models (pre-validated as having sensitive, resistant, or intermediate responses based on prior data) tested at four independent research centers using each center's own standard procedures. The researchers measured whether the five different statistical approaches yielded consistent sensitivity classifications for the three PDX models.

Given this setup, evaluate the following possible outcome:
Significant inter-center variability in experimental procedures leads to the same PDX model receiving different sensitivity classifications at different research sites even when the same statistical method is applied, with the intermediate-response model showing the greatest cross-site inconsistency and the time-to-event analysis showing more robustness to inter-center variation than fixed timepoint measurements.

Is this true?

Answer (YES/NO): NO